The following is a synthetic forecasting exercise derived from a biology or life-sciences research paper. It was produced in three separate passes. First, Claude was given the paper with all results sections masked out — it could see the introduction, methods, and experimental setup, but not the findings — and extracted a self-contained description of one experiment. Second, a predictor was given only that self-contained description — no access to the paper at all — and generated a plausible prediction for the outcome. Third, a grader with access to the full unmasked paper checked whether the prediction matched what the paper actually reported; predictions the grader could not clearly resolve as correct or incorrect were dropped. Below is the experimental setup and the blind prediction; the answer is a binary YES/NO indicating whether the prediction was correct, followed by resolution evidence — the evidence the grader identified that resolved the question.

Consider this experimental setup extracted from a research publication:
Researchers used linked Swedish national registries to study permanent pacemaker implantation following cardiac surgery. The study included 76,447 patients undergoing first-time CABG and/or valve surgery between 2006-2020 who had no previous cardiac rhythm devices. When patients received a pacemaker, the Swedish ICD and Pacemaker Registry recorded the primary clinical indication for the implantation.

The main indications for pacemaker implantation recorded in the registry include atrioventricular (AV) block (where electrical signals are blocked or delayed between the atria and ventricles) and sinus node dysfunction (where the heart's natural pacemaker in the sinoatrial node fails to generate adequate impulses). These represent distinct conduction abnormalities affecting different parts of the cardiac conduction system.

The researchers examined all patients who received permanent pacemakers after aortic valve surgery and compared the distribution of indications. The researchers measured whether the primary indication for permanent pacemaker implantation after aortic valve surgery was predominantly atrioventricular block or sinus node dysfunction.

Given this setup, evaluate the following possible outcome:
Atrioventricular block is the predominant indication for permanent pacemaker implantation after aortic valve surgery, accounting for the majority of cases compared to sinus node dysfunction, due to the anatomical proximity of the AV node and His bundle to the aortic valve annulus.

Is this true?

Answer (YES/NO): YES